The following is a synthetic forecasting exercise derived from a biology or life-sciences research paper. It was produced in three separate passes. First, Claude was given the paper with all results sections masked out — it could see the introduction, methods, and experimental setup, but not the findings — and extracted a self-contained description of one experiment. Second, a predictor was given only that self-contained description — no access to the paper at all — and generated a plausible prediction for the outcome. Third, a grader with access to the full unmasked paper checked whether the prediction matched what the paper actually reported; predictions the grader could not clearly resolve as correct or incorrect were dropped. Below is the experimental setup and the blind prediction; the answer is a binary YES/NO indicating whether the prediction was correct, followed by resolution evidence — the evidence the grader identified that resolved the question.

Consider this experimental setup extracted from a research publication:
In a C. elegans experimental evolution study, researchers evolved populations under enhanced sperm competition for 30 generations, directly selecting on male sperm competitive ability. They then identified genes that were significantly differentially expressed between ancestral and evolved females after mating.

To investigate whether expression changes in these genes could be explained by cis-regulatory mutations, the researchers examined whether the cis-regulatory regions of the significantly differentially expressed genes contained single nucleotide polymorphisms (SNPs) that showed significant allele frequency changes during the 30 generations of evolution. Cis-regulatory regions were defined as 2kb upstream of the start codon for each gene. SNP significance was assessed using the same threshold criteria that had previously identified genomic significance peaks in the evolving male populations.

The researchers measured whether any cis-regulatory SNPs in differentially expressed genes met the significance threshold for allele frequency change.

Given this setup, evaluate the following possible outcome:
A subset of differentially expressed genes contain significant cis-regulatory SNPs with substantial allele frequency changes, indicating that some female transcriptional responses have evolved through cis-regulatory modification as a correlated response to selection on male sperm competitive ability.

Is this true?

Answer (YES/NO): NO